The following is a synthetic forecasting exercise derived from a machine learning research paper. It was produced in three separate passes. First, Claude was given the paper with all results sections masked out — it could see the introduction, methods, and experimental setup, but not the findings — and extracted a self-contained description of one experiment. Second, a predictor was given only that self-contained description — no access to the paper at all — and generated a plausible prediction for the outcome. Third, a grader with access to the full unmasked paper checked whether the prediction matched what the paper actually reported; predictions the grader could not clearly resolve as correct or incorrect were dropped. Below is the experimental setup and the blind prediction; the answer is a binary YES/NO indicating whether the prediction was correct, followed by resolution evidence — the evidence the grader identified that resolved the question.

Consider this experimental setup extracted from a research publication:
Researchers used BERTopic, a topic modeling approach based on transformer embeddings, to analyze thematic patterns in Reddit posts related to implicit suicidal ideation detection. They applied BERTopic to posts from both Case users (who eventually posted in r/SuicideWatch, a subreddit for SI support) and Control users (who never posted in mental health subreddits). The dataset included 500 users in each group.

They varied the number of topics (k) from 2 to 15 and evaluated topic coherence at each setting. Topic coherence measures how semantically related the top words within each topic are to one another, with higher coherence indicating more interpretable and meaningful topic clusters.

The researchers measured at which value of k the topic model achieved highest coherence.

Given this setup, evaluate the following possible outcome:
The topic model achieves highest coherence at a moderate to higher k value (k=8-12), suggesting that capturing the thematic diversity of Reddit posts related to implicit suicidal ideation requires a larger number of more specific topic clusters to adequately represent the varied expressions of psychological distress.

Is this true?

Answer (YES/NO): YES